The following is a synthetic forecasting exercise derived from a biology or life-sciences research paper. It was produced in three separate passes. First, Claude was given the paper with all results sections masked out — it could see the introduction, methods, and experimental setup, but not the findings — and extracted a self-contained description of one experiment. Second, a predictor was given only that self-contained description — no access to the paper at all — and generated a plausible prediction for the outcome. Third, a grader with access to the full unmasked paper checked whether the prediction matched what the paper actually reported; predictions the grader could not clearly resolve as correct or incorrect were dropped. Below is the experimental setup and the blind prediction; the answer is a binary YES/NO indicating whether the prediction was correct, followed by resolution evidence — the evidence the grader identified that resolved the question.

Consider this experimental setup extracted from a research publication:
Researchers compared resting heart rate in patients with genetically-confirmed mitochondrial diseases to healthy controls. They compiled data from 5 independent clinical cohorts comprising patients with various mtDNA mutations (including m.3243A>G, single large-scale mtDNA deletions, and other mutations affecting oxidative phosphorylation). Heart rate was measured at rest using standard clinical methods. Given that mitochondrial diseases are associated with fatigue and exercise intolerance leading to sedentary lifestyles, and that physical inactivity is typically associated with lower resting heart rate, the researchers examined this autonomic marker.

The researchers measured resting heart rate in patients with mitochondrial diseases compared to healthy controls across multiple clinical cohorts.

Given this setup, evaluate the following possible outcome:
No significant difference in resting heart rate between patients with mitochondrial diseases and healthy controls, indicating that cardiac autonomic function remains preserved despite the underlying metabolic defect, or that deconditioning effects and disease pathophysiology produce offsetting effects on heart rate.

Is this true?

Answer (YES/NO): NO